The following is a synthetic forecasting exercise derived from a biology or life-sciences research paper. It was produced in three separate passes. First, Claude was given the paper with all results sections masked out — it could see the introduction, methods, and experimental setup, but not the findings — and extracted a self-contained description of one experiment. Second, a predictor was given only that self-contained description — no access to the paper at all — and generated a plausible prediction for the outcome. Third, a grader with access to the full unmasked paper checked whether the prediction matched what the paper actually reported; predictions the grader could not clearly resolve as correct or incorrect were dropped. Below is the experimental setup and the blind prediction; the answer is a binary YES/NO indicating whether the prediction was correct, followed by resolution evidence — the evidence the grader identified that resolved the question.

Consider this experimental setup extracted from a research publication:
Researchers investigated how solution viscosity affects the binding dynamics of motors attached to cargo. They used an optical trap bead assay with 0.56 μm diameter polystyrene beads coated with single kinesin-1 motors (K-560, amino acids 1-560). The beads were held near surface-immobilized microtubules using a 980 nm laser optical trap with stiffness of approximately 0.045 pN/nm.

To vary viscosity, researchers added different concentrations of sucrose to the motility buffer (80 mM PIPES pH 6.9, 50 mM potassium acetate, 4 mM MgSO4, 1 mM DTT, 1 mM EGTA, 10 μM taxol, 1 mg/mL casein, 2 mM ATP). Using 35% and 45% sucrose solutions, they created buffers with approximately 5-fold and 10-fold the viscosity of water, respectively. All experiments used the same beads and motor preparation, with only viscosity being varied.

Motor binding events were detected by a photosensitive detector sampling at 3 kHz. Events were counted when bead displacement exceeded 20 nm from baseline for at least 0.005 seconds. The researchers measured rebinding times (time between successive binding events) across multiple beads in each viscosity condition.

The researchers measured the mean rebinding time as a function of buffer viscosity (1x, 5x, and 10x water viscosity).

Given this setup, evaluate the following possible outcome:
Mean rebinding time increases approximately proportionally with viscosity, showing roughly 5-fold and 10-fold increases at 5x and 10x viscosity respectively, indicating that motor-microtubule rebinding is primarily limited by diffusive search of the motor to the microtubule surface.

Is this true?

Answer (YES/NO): NO